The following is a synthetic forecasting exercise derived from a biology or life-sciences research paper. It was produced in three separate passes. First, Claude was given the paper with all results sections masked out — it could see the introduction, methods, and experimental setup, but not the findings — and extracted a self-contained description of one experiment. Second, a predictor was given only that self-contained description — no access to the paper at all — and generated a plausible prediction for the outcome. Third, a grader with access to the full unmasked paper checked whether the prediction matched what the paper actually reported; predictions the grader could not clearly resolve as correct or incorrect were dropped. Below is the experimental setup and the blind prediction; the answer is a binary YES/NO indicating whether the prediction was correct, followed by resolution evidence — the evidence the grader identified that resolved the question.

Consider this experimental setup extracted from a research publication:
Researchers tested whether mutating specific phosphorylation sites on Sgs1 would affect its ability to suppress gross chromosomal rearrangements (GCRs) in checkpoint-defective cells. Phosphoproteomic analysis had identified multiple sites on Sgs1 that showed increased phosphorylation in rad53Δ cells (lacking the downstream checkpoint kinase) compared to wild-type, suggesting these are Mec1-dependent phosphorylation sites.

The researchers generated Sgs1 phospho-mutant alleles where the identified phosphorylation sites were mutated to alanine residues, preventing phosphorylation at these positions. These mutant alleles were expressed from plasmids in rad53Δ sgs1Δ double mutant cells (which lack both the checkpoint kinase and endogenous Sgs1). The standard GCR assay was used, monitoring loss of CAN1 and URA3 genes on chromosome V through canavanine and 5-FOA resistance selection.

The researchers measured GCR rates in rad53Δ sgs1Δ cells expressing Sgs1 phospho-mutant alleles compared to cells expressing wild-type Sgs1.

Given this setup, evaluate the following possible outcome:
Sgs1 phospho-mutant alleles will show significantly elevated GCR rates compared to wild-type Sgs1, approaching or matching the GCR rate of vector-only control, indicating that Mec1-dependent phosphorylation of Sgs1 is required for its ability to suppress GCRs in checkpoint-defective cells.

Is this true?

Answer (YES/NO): NO